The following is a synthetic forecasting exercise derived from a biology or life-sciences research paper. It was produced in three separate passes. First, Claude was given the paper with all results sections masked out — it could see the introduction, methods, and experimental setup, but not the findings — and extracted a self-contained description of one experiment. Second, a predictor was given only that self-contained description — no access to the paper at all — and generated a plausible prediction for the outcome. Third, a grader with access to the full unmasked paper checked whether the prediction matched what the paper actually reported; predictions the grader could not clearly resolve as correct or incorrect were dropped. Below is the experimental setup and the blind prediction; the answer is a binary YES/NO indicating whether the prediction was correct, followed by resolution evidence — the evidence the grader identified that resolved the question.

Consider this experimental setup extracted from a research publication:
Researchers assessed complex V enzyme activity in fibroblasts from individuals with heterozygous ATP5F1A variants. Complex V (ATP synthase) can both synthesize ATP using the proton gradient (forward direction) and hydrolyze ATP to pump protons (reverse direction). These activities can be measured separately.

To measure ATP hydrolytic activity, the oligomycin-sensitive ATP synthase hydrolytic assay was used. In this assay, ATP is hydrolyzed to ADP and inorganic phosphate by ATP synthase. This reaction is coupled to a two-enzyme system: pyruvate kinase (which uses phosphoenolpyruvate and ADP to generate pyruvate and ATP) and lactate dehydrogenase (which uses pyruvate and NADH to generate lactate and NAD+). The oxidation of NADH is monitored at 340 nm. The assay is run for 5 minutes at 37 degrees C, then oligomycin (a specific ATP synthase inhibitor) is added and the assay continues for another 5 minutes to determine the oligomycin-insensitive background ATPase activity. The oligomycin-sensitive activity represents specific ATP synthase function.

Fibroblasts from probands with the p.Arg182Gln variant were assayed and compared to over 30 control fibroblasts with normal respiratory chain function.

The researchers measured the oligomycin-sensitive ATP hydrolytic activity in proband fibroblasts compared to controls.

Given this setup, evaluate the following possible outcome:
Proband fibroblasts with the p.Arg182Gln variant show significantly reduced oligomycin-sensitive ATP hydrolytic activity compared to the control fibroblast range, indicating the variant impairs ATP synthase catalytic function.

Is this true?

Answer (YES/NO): YES